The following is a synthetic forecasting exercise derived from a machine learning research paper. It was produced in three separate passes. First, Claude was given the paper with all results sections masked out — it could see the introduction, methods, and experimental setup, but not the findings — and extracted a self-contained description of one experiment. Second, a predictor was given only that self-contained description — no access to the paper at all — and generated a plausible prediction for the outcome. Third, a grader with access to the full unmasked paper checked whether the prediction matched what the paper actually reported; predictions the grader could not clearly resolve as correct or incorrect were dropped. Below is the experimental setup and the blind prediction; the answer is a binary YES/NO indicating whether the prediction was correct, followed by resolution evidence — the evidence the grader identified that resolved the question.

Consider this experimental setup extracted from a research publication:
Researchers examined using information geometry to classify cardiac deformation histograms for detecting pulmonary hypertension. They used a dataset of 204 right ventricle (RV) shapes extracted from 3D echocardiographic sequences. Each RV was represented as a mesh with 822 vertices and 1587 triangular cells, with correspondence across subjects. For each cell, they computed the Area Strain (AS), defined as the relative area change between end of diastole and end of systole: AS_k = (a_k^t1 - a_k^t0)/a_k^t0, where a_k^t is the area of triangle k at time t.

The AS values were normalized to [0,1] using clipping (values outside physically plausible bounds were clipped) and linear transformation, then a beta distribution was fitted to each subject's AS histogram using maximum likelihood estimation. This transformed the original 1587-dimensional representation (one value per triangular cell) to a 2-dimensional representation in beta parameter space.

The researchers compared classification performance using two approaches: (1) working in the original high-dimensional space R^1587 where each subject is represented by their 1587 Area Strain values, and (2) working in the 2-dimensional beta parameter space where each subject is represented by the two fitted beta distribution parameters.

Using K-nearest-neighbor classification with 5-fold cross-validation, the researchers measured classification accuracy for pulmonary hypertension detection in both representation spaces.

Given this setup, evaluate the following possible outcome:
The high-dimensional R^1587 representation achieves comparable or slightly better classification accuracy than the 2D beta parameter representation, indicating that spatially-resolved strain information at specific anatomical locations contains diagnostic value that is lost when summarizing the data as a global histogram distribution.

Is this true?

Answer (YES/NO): YES